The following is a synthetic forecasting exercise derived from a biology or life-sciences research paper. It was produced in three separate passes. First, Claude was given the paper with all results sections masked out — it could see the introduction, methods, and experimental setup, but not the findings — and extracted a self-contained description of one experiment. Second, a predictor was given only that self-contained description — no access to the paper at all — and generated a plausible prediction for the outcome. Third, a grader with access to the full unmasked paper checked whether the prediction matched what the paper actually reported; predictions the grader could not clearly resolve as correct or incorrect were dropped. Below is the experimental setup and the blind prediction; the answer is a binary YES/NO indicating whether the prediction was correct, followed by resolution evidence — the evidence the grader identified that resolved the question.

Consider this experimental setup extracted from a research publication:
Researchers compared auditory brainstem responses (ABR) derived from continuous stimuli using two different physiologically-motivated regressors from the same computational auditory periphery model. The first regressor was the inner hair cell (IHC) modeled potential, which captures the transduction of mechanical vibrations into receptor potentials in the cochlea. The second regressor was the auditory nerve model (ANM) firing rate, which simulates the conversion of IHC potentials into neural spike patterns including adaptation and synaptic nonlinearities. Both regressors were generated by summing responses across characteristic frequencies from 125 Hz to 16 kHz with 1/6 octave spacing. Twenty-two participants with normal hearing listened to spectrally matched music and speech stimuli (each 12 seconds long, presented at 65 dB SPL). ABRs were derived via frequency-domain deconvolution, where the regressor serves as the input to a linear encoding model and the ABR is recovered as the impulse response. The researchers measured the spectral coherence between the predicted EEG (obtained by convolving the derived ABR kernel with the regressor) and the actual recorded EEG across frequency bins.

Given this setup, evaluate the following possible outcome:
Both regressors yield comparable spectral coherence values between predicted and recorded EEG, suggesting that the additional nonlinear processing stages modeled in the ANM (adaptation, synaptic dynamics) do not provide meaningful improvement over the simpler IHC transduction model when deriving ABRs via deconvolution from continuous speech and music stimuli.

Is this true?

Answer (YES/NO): NO